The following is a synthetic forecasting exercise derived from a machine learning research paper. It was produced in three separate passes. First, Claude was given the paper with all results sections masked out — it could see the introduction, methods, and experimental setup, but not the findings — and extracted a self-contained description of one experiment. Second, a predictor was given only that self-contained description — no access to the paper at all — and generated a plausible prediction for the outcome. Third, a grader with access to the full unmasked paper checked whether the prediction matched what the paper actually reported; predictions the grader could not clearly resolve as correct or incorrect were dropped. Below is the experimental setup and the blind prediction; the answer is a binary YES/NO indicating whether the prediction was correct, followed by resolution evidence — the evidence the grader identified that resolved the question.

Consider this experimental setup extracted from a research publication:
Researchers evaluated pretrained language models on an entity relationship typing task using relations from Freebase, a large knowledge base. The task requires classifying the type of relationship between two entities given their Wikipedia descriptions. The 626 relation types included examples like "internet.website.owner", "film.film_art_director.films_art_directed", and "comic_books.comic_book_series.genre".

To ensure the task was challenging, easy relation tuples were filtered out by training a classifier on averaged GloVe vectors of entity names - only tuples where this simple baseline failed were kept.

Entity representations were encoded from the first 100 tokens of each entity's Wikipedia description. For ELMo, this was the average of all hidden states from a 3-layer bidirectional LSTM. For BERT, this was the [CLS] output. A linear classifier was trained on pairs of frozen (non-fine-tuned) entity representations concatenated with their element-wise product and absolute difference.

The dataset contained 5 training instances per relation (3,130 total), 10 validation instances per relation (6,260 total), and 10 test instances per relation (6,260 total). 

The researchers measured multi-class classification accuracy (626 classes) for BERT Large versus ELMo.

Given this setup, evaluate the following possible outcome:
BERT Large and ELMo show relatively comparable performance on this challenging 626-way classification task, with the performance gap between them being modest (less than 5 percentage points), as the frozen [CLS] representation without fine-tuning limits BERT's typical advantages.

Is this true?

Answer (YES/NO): YES